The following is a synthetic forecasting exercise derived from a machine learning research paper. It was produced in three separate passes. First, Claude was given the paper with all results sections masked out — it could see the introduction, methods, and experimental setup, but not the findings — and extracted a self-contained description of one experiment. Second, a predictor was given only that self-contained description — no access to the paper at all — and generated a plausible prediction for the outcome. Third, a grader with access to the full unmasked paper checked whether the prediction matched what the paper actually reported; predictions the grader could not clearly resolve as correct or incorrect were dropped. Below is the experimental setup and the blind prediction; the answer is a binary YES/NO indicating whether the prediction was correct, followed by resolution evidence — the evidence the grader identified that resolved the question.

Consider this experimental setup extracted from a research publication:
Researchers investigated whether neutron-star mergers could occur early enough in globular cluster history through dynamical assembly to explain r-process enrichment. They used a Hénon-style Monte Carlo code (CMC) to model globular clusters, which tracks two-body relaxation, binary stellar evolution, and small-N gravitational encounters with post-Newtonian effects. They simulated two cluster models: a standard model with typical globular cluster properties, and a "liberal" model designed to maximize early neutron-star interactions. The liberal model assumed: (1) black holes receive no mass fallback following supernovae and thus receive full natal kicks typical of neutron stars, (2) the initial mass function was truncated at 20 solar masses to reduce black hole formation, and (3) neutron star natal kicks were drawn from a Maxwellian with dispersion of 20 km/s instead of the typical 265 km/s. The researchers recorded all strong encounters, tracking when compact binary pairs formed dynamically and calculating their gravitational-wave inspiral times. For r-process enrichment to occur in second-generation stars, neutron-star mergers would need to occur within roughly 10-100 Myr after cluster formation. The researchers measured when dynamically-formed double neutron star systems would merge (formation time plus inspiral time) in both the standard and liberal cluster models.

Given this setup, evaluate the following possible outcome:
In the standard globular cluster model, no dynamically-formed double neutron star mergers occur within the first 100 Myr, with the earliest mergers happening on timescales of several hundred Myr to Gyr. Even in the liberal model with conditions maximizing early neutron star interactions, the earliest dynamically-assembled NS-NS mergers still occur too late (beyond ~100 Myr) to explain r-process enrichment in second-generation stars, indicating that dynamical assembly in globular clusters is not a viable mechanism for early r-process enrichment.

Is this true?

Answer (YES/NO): YES